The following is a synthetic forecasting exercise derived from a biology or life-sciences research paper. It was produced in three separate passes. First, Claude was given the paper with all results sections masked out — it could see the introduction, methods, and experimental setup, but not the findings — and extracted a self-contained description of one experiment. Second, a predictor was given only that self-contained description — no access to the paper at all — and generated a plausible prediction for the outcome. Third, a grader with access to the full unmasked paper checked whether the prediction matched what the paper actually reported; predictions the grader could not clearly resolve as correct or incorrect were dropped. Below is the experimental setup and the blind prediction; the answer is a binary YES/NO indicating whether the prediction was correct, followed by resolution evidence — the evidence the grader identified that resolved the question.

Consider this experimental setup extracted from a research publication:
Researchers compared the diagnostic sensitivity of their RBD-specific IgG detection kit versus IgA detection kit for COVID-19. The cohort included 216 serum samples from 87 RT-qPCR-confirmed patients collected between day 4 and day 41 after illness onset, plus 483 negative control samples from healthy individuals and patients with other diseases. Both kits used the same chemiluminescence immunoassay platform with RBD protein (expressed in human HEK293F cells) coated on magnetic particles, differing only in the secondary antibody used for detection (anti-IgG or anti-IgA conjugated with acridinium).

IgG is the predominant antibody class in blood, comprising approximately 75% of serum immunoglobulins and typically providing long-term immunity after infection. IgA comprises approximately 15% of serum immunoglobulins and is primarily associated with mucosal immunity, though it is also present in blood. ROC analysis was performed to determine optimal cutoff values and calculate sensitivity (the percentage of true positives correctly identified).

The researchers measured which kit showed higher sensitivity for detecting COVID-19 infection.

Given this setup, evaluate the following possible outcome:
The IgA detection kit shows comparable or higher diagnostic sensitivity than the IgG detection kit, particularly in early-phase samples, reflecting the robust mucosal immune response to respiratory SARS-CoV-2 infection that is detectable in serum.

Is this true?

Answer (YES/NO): YES